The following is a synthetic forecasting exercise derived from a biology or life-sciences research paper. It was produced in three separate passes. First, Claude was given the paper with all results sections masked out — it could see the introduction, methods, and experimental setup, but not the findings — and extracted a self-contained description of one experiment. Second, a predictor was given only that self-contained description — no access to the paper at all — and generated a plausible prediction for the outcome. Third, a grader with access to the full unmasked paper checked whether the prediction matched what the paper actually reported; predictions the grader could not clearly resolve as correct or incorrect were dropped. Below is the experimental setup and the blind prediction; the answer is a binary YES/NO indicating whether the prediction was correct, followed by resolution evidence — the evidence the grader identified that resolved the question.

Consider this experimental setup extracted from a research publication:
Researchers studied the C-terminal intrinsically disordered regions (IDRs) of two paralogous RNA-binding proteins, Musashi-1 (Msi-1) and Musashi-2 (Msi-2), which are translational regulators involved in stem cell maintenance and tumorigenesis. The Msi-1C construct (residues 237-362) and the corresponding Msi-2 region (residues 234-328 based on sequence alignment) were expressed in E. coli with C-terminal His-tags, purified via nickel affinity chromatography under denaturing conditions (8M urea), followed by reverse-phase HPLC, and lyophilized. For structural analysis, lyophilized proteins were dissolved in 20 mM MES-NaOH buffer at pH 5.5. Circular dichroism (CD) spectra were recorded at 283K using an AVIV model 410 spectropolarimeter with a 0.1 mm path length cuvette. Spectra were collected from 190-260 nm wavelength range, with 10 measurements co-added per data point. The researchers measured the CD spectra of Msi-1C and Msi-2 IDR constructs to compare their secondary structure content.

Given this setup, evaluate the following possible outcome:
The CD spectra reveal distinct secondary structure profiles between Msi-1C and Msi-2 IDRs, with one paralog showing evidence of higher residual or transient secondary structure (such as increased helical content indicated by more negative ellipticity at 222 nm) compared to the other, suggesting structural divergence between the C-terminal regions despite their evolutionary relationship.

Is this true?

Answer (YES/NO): NO